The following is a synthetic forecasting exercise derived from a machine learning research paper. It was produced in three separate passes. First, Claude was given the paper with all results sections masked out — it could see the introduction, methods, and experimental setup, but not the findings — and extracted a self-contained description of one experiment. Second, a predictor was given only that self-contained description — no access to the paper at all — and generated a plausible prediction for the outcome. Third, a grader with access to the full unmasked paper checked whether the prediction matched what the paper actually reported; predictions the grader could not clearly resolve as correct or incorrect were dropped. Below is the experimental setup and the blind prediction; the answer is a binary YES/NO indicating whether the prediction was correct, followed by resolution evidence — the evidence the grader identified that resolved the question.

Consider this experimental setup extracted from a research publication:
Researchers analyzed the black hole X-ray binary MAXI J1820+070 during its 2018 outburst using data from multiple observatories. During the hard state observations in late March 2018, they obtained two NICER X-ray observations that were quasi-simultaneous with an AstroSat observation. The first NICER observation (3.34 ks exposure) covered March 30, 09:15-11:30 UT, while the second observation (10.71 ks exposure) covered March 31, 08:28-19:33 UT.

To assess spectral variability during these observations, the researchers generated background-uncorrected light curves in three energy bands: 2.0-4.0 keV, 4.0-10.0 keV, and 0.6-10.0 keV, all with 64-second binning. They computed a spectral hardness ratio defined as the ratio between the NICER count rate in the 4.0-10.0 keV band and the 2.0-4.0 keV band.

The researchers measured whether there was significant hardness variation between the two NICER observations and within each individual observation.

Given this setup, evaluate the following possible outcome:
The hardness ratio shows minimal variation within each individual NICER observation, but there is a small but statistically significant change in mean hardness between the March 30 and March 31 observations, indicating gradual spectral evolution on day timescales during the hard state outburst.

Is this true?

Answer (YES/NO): NO